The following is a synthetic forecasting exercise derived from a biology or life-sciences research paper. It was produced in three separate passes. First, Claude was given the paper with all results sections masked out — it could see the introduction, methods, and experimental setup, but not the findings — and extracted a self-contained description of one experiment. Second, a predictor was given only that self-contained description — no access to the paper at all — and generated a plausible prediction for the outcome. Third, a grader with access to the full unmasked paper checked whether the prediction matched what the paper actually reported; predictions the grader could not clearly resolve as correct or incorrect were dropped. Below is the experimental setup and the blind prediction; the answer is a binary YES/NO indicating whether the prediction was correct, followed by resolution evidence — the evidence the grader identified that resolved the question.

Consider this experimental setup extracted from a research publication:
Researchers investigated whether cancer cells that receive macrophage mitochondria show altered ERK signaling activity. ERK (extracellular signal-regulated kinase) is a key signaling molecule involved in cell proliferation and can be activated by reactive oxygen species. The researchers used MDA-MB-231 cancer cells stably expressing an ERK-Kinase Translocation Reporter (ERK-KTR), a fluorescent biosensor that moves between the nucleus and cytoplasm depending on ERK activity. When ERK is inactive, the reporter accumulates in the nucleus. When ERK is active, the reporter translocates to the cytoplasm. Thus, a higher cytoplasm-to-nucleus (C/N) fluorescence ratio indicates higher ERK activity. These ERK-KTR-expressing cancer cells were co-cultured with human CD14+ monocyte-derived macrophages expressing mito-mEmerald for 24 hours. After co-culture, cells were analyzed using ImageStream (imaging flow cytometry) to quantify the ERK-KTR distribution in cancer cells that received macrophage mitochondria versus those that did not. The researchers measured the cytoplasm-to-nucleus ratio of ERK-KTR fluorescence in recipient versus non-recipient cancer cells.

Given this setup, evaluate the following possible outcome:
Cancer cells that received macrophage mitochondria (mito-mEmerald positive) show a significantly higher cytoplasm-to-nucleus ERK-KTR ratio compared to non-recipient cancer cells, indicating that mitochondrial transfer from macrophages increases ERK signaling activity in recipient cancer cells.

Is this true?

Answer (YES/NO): YES